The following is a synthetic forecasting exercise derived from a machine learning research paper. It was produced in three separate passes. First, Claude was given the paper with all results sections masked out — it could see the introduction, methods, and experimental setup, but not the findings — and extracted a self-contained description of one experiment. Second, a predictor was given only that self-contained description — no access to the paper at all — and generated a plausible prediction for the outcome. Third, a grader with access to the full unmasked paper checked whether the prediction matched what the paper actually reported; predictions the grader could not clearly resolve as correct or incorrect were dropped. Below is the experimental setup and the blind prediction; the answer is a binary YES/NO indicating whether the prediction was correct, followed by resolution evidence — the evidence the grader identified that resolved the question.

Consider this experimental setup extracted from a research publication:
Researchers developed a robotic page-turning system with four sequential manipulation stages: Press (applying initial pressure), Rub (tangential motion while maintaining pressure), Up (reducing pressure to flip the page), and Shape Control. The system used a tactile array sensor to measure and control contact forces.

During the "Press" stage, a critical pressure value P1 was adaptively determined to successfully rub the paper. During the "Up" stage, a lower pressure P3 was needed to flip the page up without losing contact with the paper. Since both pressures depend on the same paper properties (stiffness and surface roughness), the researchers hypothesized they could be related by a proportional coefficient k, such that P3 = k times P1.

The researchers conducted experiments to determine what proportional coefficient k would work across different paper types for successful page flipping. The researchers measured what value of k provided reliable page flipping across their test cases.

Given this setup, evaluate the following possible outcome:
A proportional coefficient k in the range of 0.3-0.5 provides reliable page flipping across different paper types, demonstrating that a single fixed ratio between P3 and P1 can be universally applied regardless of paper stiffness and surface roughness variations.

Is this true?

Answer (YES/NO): YES